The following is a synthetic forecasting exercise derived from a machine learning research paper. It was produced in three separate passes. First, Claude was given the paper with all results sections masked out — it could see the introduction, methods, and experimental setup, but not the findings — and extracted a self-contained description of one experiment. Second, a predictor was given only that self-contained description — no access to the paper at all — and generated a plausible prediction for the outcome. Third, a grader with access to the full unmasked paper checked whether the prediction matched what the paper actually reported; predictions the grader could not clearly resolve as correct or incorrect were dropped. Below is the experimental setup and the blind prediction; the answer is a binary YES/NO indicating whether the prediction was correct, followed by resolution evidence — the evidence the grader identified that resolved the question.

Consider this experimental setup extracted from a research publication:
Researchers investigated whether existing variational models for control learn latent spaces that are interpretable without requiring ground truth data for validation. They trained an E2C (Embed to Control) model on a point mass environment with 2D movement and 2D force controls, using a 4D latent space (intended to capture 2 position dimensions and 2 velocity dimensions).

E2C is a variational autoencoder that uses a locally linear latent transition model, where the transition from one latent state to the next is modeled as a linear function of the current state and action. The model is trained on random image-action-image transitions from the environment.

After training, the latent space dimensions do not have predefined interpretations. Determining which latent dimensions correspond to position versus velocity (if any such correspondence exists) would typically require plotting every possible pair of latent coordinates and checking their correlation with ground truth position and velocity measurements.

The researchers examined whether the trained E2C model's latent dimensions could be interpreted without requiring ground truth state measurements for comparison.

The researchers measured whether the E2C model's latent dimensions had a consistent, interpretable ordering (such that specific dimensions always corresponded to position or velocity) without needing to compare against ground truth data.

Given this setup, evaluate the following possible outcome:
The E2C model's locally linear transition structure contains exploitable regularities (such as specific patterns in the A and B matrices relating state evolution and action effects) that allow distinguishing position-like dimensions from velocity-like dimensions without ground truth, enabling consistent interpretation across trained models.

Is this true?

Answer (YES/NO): NO